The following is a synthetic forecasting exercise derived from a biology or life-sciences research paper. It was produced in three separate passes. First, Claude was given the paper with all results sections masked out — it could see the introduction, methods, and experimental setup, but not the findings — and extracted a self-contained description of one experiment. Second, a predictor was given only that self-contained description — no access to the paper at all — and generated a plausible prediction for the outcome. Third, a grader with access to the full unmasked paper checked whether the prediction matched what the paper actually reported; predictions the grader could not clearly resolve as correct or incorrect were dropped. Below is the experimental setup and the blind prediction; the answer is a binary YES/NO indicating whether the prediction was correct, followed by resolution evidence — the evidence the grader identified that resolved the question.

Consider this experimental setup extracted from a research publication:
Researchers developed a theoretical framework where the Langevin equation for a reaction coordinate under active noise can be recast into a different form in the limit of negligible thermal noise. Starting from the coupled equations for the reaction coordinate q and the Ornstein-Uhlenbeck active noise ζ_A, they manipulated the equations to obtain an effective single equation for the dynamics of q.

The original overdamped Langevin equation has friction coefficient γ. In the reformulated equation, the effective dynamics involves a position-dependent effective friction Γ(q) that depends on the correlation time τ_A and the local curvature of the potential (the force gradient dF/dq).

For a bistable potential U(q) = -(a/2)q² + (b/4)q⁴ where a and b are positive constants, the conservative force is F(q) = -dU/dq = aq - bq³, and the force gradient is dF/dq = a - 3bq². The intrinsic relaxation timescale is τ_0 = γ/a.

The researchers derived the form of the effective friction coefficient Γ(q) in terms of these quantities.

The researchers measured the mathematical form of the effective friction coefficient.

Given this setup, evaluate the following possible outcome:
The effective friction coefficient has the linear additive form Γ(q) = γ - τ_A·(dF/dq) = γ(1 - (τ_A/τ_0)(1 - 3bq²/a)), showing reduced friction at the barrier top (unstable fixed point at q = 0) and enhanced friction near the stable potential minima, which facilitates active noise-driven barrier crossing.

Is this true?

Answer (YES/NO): YES